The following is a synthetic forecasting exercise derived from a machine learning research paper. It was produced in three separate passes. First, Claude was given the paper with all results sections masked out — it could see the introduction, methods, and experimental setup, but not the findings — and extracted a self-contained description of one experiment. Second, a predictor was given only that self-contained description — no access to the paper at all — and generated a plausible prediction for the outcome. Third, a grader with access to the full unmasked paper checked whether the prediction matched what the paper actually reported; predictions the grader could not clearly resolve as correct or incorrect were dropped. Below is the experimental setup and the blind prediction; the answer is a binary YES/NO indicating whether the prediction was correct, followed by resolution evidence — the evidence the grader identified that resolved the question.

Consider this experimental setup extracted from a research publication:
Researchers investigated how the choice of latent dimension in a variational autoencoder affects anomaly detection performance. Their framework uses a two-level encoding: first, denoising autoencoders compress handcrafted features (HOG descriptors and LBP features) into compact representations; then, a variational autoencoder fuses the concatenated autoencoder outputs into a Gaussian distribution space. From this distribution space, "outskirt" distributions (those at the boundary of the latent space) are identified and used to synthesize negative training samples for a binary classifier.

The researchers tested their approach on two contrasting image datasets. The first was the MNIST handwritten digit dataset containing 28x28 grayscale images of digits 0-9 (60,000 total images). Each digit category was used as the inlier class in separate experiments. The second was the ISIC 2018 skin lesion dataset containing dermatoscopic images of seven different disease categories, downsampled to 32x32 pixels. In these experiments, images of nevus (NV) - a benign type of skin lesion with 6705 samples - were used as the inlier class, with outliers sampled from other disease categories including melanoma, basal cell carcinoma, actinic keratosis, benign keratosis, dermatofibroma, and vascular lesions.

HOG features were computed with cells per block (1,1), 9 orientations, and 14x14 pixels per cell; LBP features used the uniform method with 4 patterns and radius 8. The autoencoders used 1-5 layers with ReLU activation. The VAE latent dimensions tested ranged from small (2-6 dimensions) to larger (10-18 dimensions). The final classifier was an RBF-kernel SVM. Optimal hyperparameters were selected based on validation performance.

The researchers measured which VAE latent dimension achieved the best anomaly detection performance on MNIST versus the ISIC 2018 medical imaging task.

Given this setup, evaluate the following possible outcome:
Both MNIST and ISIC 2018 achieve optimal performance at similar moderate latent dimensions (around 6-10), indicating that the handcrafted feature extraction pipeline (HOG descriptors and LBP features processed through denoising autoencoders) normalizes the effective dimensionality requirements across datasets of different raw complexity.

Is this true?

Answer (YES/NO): NO